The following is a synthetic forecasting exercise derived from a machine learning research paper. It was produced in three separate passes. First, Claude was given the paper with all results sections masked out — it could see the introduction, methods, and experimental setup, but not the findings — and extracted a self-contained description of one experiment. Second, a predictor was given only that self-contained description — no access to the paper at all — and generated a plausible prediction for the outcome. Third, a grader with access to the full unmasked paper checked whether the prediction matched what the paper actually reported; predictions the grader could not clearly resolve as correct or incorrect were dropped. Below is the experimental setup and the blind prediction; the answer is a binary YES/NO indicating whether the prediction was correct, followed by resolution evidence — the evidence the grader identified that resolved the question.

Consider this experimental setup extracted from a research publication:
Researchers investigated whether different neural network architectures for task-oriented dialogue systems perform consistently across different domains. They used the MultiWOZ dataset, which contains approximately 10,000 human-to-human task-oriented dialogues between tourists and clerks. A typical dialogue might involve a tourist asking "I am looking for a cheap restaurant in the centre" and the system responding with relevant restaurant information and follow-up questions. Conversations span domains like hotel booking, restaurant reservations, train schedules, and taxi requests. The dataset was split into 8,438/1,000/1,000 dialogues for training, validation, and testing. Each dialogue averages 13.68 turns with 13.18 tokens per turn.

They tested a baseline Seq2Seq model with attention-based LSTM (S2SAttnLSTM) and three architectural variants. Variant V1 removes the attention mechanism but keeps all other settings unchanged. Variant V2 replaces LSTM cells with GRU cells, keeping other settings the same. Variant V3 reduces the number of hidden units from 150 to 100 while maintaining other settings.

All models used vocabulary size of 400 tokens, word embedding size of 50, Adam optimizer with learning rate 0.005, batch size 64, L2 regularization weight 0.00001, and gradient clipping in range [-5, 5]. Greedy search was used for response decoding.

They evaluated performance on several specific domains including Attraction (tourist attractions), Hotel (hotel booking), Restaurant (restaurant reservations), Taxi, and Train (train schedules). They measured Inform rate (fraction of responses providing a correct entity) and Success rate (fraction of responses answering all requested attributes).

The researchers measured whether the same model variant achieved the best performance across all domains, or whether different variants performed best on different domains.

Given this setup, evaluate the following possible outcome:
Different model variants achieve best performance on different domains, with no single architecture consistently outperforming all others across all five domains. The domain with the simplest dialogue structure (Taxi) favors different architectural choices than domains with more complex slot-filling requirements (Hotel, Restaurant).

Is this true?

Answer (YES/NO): YES